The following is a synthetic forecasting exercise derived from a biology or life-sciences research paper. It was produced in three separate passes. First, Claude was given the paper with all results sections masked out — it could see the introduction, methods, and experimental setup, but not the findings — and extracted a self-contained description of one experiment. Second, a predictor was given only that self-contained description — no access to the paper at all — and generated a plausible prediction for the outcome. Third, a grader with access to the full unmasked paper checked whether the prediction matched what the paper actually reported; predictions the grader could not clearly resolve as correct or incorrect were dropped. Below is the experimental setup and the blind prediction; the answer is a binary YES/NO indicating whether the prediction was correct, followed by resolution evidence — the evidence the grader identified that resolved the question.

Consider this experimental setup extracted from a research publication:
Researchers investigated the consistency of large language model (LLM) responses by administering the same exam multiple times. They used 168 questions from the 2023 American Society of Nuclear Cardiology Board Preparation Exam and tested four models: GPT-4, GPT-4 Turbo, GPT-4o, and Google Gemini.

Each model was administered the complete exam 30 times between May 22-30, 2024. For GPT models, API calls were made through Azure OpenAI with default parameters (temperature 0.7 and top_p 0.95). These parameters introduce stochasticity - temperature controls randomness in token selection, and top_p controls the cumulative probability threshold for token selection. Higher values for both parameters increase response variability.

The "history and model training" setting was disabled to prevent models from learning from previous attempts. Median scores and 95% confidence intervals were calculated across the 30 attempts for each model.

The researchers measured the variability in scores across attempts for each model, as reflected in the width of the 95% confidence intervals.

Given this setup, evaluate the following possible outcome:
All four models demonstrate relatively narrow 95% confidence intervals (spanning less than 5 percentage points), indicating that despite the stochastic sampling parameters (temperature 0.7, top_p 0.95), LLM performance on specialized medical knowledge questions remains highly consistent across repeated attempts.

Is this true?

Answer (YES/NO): YES